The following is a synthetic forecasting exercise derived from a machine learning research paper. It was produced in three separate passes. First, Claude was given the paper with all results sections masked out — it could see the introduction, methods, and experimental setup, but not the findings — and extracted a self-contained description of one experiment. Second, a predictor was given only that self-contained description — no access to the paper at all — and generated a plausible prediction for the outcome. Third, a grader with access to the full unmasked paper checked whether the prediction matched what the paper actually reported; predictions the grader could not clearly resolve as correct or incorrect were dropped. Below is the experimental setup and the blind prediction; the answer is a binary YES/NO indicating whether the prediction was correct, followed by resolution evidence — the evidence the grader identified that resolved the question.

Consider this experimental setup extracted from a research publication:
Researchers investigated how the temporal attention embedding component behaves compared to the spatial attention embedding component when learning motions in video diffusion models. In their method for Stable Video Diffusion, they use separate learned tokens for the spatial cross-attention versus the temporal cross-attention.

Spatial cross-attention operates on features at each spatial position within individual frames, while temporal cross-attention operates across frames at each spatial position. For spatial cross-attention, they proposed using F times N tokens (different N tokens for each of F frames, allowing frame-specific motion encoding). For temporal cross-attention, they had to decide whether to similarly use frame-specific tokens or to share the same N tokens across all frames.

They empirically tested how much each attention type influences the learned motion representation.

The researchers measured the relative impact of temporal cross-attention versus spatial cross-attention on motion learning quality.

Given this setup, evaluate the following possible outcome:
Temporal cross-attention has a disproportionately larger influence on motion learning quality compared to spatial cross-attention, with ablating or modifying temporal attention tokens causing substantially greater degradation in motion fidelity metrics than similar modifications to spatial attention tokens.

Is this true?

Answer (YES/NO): NO